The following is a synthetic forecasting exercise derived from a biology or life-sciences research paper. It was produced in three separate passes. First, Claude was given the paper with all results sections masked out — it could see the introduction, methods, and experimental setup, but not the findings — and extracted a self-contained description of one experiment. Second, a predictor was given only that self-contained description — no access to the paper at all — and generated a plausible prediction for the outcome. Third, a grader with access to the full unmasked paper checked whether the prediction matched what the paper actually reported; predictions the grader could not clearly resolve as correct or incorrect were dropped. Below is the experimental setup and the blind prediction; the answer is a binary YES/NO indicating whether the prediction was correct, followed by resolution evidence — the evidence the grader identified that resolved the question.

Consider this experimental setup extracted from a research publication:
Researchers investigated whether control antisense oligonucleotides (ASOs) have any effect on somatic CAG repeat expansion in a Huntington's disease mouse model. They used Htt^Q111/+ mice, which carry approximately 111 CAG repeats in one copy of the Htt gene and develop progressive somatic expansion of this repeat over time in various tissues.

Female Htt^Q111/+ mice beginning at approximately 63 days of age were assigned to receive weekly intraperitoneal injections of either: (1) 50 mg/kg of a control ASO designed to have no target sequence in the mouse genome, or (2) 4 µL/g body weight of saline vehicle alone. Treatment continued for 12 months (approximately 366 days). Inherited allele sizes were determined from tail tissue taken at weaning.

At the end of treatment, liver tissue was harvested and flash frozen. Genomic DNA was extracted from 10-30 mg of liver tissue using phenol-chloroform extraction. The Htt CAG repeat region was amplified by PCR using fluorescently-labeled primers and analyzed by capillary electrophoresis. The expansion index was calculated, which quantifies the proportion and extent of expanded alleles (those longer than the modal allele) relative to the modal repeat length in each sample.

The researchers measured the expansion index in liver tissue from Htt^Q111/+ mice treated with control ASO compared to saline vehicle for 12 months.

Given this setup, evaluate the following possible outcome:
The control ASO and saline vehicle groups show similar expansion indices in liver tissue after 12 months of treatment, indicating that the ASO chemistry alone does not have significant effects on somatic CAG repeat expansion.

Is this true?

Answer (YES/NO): YES